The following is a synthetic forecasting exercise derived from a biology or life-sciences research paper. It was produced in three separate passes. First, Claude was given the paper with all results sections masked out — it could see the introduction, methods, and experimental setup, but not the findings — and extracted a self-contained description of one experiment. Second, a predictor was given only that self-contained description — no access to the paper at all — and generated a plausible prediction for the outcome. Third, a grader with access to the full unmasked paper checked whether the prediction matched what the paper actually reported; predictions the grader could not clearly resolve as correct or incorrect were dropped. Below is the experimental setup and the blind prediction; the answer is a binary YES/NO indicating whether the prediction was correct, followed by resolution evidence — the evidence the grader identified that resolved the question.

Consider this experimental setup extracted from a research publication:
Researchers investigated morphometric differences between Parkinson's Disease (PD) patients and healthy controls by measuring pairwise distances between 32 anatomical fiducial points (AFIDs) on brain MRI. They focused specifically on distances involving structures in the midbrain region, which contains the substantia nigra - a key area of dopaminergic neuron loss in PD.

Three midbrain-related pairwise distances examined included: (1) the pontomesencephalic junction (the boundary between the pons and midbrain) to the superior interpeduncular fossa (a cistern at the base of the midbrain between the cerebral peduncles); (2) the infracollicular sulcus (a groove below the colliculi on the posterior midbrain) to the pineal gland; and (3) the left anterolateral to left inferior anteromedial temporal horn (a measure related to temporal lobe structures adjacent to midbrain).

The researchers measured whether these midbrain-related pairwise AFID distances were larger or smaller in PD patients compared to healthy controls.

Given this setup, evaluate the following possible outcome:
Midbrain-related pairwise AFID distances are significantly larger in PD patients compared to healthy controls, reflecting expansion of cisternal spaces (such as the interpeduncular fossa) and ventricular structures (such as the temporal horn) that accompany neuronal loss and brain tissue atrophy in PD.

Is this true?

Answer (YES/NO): NO